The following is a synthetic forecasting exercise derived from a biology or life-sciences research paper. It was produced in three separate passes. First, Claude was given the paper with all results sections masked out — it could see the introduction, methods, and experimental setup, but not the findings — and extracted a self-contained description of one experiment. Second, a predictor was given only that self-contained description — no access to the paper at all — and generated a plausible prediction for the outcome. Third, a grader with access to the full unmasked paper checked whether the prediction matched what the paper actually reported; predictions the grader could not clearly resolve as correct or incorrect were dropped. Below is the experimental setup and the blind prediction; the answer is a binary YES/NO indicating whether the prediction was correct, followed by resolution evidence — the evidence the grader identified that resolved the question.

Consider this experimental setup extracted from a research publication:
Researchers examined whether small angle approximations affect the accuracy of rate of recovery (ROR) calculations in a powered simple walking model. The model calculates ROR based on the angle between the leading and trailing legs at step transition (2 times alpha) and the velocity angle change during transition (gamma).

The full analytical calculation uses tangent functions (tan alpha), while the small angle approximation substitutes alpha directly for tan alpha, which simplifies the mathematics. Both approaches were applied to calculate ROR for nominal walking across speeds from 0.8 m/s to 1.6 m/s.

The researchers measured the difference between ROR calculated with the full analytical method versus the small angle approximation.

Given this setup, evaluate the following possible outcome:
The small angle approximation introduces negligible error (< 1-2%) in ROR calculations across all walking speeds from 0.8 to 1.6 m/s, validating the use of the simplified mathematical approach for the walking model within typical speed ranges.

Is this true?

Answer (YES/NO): YES